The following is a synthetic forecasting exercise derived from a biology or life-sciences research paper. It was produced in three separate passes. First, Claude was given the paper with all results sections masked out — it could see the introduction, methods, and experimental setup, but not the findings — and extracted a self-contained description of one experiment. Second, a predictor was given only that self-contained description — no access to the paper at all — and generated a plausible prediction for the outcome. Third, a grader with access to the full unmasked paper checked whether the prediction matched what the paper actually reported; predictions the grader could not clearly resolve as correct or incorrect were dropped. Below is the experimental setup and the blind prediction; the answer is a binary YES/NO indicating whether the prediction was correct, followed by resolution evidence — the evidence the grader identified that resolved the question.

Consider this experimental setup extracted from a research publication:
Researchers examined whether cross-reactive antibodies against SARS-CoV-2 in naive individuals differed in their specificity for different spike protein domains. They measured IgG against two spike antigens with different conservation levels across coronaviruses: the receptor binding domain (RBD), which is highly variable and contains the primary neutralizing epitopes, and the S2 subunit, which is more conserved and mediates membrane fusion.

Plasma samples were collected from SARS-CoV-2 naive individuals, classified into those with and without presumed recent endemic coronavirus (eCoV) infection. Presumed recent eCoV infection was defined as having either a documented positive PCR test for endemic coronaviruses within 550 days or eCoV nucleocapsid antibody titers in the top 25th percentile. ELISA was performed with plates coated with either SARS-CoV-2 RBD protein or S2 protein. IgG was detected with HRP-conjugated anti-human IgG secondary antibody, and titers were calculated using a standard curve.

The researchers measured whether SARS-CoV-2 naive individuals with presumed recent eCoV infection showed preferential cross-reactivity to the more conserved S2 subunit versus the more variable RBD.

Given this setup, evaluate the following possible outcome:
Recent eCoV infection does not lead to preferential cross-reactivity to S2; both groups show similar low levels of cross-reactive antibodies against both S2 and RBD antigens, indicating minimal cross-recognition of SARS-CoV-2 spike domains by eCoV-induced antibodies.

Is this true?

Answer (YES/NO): YES